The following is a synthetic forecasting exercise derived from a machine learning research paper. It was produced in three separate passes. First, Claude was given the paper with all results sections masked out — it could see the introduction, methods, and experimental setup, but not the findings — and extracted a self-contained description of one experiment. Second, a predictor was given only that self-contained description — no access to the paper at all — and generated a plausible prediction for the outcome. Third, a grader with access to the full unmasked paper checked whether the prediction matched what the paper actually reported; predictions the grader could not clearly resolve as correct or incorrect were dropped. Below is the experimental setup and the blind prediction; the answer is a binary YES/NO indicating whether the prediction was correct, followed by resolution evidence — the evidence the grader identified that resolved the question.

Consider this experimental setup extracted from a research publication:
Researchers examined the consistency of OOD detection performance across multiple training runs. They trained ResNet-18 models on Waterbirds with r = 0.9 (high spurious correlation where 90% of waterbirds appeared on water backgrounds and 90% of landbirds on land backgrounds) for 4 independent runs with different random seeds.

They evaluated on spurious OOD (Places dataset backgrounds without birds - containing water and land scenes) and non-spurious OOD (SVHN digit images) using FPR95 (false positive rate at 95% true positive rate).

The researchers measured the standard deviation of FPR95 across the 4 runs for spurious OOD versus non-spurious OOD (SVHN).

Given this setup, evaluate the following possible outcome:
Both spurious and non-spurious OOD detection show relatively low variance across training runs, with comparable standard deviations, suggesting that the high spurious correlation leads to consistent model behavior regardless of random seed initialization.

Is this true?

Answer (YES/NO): NO